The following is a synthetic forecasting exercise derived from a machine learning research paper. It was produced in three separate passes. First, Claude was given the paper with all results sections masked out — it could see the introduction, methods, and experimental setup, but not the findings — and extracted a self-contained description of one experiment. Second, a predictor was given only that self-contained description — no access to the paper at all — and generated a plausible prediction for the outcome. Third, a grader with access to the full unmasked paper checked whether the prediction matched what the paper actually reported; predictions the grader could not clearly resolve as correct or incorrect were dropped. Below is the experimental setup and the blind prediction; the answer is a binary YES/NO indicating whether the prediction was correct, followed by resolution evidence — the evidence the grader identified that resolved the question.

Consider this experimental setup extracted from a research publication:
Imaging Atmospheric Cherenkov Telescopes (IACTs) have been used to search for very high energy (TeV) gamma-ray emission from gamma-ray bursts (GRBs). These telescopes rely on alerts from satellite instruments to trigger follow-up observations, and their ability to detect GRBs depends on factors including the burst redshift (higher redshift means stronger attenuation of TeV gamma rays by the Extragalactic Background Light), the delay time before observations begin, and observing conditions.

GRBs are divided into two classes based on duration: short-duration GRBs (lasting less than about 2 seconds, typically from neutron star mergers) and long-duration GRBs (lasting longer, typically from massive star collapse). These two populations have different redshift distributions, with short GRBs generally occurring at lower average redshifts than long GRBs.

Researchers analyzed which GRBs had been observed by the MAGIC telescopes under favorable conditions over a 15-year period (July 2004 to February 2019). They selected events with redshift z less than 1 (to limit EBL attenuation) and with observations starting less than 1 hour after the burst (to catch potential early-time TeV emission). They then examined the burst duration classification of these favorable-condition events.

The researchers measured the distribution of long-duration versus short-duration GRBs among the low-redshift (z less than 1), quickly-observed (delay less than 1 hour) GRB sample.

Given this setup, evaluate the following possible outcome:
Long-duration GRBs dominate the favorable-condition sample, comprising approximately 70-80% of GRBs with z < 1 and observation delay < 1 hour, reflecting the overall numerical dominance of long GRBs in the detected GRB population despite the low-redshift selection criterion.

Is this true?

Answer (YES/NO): NO